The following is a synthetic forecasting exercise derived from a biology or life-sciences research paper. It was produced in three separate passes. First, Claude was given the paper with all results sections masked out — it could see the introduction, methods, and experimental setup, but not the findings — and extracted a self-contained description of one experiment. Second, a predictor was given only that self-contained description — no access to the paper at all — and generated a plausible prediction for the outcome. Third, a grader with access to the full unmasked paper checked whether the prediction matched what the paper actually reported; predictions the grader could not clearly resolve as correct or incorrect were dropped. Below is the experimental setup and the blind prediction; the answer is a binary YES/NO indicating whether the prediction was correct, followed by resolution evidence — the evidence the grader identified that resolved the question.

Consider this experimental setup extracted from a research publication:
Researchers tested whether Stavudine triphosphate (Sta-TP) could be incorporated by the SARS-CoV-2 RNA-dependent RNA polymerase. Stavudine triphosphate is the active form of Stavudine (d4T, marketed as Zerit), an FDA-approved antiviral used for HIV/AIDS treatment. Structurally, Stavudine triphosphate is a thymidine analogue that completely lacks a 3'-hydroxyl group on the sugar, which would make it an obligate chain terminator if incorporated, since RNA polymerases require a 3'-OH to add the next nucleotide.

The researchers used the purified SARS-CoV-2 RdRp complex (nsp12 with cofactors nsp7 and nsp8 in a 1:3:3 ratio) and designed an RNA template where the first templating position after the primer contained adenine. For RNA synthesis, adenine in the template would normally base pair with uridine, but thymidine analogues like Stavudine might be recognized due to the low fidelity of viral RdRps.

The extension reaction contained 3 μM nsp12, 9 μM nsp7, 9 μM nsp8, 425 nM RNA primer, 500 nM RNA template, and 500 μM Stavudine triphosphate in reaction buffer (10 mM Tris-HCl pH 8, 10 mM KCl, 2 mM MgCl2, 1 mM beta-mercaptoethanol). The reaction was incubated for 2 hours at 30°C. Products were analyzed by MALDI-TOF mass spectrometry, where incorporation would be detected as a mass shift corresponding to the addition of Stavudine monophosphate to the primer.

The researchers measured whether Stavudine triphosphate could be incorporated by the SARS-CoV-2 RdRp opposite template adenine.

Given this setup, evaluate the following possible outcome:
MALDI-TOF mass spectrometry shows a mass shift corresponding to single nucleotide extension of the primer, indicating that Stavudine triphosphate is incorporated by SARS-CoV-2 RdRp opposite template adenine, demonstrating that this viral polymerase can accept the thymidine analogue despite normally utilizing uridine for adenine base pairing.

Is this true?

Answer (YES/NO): YES